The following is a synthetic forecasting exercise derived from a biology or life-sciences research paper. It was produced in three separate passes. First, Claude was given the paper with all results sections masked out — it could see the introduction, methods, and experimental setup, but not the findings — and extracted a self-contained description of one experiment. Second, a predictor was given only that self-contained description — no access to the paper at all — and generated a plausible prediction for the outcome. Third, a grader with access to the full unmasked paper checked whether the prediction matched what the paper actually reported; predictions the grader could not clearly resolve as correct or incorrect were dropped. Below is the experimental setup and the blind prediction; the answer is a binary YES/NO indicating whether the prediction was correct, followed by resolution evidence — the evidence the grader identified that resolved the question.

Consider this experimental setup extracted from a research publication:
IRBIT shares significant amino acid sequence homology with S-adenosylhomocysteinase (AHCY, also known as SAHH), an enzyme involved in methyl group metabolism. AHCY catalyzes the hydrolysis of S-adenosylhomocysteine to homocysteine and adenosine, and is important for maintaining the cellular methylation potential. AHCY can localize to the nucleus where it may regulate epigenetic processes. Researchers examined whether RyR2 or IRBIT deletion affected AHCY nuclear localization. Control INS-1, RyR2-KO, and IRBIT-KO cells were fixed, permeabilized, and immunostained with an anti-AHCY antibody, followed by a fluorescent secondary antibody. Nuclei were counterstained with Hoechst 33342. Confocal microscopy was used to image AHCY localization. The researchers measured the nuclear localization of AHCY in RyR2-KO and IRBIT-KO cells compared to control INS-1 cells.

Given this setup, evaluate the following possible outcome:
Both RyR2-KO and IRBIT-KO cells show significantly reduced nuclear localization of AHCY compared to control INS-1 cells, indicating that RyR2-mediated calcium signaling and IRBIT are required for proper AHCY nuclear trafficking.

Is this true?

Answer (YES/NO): NO